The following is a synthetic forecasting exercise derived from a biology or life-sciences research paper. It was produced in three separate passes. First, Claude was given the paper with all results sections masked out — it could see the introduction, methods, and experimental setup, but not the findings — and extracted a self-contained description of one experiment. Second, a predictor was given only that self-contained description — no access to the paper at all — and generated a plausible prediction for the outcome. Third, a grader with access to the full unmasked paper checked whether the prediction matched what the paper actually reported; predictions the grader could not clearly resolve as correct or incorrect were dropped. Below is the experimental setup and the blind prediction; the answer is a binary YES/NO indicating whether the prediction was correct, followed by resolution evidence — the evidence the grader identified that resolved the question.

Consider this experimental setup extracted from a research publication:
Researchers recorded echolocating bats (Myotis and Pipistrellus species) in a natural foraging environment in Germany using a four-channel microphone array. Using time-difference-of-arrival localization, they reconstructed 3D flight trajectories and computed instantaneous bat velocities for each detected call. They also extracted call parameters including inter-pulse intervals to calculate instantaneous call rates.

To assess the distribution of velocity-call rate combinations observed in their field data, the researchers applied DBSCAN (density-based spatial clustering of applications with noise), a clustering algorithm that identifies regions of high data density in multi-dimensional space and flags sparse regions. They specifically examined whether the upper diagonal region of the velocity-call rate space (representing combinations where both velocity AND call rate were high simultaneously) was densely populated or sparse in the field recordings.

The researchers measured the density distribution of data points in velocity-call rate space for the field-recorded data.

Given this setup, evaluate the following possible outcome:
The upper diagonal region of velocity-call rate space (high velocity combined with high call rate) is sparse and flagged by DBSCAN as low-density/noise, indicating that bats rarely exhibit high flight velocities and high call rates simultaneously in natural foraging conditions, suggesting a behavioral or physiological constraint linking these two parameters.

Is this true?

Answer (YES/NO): YES